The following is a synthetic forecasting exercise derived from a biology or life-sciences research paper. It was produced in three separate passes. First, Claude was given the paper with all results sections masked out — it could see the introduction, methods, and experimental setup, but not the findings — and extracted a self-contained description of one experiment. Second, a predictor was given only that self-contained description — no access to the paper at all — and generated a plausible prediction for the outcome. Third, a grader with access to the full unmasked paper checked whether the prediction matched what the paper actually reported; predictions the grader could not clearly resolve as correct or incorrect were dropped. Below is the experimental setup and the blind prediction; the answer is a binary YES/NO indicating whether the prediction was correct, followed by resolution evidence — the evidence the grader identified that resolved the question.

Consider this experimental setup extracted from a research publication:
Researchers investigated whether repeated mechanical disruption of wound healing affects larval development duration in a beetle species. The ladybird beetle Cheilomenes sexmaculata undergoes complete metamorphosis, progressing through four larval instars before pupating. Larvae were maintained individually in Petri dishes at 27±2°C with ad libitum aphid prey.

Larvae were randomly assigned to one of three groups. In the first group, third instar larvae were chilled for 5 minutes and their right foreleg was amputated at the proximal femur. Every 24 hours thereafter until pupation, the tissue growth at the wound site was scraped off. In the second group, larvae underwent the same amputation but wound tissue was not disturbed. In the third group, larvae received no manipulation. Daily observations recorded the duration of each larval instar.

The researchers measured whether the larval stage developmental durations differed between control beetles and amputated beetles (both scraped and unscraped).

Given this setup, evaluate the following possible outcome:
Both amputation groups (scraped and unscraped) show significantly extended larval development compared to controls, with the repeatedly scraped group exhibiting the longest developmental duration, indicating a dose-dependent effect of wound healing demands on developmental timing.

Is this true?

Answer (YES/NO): NO